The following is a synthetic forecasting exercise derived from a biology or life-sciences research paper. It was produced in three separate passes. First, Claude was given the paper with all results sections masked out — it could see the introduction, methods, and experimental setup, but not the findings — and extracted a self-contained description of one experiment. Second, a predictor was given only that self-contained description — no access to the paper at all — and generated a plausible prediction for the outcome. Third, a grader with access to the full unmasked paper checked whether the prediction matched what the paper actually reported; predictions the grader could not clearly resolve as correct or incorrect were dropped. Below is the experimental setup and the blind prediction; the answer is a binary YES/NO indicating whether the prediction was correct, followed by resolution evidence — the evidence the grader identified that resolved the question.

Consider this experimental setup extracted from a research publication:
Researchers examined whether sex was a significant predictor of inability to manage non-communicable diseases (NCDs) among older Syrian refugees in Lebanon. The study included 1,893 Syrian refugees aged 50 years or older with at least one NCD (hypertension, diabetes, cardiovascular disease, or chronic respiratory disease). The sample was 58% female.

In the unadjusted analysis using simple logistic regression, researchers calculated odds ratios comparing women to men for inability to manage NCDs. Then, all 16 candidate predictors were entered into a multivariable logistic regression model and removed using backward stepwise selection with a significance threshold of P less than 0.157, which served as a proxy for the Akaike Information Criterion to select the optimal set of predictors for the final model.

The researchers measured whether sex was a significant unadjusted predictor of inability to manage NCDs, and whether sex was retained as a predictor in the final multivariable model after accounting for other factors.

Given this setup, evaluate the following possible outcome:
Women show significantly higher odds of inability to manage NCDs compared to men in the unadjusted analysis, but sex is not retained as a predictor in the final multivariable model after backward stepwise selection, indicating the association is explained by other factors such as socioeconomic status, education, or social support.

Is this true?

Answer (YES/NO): YES